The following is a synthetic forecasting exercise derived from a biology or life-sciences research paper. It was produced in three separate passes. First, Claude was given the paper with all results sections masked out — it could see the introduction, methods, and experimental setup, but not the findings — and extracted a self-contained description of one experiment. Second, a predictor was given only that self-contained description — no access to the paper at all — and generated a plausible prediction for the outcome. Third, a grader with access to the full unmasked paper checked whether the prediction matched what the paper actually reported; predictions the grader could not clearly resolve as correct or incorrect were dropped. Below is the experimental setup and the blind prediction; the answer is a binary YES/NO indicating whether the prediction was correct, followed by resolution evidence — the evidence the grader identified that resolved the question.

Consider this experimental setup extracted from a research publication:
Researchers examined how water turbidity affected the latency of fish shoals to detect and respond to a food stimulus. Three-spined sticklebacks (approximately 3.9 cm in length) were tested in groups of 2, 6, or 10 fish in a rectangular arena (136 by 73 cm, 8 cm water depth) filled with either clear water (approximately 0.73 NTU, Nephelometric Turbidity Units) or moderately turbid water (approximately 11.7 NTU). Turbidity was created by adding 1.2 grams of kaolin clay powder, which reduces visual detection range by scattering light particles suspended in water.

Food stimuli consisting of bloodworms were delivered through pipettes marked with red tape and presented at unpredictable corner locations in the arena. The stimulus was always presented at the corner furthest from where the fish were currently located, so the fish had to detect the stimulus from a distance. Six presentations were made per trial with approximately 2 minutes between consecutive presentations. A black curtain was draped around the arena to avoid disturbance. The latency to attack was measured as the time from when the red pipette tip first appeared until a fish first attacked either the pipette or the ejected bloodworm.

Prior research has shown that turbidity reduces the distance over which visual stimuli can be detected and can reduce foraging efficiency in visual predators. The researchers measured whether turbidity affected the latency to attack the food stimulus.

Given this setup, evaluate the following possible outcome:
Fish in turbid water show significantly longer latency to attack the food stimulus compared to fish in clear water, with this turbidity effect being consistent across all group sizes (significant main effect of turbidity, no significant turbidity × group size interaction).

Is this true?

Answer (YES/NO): YES